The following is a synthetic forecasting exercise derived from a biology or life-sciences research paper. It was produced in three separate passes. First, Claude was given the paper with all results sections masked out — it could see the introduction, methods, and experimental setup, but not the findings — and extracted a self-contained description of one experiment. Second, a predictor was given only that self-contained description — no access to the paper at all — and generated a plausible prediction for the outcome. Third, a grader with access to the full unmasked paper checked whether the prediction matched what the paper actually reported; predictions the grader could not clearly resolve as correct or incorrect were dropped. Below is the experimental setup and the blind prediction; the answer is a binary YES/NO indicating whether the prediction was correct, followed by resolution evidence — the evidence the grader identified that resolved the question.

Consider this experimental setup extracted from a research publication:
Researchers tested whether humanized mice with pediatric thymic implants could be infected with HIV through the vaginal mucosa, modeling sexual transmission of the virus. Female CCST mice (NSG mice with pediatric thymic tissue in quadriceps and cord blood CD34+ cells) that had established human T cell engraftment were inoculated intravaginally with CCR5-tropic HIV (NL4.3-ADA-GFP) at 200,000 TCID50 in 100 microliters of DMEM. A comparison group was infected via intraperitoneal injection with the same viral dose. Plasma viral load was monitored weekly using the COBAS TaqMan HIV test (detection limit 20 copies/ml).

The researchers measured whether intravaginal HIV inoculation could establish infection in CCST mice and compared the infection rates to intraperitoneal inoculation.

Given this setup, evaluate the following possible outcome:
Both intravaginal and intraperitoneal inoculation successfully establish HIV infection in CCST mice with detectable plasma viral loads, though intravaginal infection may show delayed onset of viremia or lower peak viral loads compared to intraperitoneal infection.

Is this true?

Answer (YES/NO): NO